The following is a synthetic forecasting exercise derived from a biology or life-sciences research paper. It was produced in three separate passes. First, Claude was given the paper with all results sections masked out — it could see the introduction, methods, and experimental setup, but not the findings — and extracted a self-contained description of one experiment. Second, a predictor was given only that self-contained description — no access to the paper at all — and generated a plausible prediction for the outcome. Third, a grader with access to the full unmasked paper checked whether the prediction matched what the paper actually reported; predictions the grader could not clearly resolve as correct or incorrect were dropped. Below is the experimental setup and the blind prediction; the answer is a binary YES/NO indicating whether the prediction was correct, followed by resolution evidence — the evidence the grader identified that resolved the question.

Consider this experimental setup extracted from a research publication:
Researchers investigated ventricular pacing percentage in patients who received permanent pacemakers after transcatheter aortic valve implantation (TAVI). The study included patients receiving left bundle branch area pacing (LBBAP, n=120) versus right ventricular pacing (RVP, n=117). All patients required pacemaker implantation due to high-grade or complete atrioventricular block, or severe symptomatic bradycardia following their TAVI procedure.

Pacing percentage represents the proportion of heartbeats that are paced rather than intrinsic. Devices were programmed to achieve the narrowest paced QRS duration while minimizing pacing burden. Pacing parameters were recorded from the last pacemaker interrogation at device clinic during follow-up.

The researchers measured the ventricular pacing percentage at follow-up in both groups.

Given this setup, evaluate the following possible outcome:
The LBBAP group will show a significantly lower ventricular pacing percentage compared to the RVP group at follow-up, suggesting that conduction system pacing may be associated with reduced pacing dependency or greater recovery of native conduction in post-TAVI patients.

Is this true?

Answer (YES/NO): NO